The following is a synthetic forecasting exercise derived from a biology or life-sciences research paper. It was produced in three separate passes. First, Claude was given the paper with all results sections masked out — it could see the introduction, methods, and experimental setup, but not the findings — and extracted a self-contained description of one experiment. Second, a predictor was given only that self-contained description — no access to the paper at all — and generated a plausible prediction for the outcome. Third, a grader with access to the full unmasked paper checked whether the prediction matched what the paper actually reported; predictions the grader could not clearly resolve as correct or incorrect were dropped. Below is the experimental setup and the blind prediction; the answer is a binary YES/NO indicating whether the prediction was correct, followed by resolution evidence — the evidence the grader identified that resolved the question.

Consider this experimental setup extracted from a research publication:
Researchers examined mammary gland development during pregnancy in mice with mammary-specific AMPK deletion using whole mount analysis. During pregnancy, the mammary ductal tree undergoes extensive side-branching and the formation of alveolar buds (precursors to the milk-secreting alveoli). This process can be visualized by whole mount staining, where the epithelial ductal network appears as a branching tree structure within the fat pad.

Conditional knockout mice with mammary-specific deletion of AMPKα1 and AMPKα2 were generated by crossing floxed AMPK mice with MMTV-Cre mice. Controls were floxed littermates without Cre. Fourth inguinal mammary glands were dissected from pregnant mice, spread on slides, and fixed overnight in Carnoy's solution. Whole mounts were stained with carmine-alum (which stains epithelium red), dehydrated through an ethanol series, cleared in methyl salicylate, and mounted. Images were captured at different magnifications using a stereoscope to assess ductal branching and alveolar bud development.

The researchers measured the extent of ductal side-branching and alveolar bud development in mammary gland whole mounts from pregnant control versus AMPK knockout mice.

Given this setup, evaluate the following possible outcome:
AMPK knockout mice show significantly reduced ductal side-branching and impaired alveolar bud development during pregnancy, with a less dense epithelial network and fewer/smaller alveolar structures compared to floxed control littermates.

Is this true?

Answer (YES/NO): NO